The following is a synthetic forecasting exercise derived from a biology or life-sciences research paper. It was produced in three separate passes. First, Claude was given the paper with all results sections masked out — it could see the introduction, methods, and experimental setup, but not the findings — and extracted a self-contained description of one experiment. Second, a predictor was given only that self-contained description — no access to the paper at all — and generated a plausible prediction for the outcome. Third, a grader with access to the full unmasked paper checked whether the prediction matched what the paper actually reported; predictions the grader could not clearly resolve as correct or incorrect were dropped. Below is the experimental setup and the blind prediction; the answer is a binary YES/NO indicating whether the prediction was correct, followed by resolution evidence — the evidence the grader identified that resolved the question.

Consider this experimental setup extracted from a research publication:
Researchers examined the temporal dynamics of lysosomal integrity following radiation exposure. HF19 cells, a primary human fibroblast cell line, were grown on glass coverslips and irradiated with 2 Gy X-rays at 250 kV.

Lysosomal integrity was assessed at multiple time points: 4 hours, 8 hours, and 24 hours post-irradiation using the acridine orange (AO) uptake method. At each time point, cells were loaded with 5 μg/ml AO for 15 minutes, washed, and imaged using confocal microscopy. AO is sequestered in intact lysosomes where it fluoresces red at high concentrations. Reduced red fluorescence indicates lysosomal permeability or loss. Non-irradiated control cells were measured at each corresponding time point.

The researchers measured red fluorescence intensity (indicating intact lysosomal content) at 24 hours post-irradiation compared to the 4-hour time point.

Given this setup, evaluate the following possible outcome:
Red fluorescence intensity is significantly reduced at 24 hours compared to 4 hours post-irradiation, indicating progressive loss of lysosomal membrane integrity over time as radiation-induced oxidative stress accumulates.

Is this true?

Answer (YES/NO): NO